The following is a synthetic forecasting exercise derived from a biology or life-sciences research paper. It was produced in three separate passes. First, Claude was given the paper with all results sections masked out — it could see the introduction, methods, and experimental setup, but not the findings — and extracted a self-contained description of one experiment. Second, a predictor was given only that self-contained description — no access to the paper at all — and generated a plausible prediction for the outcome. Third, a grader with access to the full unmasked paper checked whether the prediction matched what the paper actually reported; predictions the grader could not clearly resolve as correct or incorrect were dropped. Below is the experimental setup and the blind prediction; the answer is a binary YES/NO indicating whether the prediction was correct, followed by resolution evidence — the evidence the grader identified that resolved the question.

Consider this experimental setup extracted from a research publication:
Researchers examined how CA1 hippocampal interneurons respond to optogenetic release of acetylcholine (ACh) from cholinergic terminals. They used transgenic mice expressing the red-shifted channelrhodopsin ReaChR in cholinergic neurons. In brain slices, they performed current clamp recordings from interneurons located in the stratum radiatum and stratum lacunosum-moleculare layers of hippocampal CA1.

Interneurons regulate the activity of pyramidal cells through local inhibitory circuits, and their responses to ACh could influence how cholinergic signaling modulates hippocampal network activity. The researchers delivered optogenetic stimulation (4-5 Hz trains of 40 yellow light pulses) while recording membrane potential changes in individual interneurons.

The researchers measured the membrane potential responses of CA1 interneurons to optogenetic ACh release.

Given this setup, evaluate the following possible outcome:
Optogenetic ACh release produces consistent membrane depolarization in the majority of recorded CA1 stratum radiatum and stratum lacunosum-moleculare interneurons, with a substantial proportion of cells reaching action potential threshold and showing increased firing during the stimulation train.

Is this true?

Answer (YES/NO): NO